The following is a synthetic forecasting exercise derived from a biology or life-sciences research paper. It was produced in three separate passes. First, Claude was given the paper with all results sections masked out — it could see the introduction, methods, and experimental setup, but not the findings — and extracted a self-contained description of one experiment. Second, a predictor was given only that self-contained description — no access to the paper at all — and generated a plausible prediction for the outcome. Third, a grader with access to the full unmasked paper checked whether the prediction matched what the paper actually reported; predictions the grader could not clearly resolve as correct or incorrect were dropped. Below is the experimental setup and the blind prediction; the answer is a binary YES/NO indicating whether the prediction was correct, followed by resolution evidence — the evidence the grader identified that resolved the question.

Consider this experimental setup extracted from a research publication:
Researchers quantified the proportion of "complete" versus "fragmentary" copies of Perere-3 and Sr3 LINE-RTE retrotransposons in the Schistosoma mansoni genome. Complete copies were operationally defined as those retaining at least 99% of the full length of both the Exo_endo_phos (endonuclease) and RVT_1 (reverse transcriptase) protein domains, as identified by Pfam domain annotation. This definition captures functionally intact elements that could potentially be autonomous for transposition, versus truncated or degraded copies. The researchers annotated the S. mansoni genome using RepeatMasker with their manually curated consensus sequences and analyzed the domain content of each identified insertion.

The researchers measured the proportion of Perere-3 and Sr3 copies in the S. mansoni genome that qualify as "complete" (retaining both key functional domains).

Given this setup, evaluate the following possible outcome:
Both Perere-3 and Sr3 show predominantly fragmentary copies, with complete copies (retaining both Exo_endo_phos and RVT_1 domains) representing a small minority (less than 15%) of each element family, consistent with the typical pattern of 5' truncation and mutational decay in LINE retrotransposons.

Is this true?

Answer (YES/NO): YES